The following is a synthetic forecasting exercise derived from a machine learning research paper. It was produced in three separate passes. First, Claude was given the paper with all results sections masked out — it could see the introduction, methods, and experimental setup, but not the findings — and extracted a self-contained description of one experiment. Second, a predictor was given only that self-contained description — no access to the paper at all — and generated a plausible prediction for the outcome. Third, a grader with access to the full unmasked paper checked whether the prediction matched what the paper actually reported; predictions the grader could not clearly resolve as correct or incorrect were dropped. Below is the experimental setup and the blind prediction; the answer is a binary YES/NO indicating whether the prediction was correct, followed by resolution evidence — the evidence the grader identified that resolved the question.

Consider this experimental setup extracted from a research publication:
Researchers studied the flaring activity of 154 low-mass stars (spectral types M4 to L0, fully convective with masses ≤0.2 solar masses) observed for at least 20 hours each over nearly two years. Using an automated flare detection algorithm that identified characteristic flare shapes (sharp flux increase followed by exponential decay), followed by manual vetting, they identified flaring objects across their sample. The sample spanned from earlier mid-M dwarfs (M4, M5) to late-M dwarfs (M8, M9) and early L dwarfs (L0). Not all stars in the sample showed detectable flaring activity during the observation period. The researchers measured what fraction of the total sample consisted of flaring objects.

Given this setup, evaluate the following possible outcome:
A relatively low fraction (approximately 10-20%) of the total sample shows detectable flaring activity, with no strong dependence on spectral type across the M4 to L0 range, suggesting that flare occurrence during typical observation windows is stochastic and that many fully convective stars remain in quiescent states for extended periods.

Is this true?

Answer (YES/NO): NO